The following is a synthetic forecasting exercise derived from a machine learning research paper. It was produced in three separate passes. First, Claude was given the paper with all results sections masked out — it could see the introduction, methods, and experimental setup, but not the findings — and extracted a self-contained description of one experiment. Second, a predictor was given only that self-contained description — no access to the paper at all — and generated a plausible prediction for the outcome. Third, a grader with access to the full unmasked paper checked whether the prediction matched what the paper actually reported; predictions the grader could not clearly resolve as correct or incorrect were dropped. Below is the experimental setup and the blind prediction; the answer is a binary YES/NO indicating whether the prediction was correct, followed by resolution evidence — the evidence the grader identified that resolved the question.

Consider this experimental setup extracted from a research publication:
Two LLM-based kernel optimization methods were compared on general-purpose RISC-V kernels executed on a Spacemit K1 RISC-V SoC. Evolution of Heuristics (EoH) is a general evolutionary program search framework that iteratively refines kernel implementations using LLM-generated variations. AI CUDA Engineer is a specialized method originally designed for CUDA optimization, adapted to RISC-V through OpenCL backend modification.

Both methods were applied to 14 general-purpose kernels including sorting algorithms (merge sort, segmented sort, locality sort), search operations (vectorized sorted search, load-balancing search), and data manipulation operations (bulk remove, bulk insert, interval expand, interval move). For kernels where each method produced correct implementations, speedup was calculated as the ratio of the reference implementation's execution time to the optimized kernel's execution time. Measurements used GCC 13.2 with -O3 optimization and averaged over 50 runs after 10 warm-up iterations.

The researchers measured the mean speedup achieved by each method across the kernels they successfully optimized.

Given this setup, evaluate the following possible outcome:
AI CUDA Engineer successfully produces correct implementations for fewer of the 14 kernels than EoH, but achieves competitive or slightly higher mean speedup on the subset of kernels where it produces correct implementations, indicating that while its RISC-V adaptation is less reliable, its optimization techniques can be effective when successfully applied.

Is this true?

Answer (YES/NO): NO